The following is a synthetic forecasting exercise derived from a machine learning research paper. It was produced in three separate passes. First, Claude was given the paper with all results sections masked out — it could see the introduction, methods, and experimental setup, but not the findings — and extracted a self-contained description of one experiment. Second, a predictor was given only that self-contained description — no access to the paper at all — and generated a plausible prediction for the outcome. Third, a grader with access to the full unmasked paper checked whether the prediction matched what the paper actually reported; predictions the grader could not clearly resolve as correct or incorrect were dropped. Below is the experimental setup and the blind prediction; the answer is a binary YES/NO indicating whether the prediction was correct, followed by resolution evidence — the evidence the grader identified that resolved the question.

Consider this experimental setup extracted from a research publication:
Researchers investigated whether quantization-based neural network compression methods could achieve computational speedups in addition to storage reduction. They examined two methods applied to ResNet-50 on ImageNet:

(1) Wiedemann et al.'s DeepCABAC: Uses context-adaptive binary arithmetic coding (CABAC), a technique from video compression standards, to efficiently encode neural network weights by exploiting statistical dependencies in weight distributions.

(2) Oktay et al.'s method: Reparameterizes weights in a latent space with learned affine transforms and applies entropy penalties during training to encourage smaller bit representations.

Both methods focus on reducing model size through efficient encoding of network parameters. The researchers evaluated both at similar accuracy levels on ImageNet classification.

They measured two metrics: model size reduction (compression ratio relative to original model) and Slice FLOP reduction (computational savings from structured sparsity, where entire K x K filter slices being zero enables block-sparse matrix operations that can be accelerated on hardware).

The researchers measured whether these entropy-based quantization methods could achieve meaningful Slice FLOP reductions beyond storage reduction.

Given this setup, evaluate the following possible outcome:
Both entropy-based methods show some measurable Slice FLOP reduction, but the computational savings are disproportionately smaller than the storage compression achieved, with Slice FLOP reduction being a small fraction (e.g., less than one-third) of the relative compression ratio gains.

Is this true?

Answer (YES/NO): NO